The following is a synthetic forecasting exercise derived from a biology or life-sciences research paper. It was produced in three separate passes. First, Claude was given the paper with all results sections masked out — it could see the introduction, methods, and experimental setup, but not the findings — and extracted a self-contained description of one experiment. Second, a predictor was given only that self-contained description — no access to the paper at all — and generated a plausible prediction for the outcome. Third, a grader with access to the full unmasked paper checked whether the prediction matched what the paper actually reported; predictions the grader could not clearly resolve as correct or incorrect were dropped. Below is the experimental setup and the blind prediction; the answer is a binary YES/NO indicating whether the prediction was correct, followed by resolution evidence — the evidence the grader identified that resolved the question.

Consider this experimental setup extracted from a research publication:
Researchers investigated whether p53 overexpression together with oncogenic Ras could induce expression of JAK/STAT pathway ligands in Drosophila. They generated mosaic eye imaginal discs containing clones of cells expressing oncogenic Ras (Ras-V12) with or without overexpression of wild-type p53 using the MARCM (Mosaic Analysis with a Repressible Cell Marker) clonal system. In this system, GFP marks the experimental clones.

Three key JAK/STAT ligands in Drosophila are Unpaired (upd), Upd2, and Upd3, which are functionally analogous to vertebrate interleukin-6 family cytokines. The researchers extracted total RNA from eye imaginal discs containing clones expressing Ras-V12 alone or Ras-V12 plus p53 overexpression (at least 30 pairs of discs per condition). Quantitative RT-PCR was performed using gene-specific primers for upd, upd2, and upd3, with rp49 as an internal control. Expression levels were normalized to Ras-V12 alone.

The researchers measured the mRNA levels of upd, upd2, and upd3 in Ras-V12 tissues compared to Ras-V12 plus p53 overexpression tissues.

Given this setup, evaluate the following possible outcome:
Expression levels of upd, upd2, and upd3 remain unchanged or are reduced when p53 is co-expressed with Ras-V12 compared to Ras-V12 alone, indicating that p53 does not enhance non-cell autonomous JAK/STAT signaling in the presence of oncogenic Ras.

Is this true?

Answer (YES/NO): NO